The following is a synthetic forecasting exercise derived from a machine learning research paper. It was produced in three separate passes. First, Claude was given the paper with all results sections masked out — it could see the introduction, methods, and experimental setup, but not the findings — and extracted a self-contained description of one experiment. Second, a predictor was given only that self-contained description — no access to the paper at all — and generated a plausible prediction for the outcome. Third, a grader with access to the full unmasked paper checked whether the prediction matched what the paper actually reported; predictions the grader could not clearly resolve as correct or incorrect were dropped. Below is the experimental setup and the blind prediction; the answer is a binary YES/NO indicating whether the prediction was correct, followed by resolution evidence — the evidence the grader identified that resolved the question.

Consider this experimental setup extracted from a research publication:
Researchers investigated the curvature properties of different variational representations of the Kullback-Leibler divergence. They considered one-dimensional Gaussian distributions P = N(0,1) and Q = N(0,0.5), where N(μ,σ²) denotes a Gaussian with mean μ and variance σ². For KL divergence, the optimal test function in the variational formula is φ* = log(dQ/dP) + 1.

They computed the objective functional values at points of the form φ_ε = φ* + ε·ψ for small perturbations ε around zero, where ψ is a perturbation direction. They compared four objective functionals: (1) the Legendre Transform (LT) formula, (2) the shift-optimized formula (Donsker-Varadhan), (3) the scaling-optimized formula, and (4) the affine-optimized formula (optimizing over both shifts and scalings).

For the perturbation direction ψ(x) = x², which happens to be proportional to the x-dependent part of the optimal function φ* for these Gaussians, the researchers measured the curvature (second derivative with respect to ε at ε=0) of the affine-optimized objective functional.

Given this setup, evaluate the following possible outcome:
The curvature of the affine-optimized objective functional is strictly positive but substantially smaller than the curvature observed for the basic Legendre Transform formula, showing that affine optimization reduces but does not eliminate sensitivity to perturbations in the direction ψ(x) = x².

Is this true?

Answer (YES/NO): NO